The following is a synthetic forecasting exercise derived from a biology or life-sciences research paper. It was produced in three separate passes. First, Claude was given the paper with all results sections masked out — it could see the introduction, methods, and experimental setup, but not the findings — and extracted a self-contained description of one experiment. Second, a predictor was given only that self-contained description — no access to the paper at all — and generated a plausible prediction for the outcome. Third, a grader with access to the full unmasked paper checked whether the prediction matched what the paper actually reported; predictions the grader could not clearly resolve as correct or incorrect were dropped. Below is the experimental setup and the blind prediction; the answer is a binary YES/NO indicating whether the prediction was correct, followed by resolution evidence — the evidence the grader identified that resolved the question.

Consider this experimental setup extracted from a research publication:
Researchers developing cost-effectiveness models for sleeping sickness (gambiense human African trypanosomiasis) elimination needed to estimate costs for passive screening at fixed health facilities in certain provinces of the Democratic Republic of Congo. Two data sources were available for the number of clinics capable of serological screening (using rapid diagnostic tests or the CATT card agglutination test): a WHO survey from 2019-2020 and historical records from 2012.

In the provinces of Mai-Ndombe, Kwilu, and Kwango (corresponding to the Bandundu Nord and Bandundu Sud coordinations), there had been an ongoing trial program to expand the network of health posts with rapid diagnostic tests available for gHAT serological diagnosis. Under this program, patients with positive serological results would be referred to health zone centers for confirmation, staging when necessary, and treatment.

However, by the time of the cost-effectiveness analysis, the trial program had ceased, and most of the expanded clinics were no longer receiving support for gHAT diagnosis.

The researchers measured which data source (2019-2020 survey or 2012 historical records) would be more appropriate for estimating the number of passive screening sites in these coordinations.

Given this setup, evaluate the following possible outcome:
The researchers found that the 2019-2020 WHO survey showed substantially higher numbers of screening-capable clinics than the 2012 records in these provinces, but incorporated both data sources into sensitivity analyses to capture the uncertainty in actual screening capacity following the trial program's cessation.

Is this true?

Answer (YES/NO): NO